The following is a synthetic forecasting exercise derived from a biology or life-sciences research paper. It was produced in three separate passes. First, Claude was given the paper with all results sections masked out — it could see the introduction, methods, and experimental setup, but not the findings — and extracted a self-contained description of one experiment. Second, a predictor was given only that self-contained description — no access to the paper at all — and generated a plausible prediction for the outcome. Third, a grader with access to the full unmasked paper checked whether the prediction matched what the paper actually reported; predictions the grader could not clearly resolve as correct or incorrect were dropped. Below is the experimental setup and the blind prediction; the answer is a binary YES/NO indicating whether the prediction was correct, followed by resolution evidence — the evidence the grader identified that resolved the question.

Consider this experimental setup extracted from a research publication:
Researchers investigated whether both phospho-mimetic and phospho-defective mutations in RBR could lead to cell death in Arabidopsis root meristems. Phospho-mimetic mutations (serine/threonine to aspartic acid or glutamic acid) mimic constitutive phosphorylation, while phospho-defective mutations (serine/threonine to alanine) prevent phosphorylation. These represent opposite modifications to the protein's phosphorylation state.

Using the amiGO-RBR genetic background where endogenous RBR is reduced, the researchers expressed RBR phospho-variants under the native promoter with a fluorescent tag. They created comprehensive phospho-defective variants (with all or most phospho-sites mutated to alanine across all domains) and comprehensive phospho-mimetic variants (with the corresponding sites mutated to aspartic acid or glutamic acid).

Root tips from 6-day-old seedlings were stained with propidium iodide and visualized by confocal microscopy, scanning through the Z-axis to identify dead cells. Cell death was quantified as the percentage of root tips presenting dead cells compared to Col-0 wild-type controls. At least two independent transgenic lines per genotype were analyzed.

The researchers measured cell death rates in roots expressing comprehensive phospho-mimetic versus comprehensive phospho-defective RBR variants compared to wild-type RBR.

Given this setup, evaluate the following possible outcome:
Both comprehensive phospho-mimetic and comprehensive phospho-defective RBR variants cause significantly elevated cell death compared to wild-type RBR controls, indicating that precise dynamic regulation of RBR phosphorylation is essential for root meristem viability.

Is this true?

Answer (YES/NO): NO